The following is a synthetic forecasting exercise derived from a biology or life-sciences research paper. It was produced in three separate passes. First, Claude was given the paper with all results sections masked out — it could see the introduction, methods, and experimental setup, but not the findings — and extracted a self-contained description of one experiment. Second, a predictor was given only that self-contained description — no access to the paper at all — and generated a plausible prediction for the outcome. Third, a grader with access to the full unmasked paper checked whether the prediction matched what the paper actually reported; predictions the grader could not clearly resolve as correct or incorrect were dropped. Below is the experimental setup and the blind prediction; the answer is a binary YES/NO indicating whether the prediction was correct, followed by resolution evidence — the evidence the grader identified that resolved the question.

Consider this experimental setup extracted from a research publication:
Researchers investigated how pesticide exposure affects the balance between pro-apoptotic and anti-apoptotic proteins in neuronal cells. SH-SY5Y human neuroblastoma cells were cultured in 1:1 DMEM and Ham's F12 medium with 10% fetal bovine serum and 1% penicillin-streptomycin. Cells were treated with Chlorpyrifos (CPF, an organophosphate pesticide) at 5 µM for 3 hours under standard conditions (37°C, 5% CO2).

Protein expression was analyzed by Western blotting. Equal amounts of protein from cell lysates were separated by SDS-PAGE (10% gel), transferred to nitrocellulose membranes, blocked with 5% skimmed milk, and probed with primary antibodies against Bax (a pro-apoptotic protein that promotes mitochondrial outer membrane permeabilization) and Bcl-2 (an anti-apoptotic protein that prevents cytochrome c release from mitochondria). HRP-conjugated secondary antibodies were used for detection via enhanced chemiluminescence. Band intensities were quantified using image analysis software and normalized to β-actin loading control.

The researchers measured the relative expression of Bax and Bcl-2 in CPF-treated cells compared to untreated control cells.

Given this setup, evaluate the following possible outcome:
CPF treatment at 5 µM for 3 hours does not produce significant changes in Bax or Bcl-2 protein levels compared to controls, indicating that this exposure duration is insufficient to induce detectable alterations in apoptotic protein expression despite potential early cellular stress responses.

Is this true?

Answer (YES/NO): NO